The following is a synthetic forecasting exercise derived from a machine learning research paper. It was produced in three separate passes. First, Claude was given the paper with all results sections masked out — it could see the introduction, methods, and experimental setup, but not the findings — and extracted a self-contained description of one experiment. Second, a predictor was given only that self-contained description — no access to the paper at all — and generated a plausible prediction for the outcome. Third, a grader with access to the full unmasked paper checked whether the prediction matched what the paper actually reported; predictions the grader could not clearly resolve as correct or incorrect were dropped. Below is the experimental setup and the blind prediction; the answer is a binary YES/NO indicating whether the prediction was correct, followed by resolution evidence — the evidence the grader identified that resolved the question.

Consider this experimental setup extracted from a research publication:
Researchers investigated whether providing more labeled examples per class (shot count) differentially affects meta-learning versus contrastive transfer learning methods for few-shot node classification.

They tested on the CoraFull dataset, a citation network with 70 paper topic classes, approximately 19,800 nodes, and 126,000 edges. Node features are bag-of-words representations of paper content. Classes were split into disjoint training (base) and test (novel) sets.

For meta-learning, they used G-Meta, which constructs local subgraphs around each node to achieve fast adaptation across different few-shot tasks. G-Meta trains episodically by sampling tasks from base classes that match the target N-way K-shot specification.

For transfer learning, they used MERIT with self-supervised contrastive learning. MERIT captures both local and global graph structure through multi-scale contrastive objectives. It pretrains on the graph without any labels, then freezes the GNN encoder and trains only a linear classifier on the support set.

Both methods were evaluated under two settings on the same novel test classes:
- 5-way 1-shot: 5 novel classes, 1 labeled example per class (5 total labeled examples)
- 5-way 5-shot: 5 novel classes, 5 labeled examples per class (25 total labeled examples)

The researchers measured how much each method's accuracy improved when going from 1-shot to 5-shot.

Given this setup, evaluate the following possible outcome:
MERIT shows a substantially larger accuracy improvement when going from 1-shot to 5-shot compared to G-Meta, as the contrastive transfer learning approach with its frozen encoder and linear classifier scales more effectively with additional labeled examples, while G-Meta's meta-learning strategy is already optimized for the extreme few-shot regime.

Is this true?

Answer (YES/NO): NO